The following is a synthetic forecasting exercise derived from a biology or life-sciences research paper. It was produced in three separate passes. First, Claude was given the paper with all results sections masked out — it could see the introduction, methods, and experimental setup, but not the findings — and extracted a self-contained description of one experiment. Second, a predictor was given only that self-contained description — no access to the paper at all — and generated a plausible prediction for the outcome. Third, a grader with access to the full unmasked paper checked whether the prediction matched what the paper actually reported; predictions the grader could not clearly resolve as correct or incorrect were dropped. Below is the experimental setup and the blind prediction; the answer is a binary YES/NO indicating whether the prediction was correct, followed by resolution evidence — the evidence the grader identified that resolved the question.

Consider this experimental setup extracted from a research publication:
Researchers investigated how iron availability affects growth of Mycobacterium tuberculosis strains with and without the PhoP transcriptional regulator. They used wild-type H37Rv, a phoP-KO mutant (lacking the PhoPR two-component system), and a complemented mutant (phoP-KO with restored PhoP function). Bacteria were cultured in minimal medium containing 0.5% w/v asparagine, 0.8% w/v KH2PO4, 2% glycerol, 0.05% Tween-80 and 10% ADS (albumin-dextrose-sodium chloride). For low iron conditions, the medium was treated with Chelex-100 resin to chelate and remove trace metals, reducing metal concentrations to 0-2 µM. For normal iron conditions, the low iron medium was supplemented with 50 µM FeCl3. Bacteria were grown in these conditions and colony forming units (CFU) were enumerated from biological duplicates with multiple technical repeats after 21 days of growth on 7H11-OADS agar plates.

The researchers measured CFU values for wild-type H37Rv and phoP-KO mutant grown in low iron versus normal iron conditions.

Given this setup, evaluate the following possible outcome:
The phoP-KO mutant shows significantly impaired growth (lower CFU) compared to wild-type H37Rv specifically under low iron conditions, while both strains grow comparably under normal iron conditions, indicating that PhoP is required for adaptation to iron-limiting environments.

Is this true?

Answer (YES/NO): YES